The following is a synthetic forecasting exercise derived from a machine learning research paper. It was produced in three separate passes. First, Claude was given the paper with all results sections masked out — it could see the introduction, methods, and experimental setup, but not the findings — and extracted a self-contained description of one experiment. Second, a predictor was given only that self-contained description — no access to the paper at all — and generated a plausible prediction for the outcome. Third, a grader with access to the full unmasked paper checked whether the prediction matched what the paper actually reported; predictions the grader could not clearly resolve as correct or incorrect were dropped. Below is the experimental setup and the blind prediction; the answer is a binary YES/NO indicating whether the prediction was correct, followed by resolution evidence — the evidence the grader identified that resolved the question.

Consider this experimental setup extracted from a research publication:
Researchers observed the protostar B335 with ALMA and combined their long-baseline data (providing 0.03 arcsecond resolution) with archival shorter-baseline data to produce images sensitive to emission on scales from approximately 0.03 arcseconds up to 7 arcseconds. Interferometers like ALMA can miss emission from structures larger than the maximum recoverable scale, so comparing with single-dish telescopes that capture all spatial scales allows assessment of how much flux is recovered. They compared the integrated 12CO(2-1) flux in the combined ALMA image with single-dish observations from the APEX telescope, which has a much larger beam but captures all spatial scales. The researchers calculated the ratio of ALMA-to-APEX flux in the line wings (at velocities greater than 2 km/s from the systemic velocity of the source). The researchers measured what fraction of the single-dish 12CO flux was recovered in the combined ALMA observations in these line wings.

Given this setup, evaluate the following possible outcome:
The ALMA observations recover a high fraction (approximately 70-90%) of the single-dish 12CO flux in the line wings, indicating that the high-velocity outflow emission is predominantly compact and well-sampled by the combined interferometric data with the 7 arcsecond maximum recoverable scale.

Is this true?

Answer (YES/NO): NO